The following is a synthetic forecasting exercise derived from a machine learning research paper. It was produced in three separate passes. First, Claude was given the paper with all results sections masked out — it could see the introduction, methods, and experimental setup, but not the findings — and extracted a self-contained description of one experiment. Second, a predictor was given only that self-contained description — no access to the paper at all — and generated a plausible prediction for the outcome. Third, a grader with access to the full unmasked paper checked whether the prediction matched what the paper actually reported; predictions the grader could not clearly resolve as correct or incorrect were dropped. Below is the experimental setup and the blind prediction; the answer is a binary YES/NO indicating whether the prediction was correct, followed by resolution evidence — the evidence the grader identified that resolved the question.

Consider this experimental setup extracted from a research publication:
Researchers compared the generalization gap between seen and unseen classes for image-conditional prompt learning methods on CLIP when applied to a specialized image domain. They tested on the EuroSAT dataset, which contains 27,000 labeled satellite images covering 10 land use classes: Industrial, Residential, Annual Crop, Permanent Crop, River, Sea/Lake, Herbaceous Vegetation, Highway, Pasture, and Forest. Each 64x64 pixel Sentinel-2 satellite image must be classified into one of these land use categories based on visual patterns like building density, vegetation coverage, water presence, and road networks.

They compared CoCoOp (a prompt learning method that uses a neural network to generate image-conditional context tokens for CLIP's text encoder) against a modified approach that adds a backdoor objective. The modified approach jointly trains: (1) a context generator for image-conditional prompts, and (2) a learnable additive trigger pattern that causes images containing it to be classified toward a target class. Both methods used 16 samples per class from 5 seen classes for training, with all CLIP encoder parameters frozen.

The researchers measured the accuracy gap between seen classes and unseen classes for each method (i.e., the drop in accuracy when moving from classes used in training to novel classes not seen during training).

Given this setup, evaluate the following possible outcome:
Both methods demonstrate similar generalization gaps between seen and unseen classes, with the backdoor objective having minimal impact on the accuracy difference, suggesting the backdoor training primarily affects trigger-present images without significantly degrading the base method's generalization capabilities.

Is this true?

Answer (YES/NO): NO